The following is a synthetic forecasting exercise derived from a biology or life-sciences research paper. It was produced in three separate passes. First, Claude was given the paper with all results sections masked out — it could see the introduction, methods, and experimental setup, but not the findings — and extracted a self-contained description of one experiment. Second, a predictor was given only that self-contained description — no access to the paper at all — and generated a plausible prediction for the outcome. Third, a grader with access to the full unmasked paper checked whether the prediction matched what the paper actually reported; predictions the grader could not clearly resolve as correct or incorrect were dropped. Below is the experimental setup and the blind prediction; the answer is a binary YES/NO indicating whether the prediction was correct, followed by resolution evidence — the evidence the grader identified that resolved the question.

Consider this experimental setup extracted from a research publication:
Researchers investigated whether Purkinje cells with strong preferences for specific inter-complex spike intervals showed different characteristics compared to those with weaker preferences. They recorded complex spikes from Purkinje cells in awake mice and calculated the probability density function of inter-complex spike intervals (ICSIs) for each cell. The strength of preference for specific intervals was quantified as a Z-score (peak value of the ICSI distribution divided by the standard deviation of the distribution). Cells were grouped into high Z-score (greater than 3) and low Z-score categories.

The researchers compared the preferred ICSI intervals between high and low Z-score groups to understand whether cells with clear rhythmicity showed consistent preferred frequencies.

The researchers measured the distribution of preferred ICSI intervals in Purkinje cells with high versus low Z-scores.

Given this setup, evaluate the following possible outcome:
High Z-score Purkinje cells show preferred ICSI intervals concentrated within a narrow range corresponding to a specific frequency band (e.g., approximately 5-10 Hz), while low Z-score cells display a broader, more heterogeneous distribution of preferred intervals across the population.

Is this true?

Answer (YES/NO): NO